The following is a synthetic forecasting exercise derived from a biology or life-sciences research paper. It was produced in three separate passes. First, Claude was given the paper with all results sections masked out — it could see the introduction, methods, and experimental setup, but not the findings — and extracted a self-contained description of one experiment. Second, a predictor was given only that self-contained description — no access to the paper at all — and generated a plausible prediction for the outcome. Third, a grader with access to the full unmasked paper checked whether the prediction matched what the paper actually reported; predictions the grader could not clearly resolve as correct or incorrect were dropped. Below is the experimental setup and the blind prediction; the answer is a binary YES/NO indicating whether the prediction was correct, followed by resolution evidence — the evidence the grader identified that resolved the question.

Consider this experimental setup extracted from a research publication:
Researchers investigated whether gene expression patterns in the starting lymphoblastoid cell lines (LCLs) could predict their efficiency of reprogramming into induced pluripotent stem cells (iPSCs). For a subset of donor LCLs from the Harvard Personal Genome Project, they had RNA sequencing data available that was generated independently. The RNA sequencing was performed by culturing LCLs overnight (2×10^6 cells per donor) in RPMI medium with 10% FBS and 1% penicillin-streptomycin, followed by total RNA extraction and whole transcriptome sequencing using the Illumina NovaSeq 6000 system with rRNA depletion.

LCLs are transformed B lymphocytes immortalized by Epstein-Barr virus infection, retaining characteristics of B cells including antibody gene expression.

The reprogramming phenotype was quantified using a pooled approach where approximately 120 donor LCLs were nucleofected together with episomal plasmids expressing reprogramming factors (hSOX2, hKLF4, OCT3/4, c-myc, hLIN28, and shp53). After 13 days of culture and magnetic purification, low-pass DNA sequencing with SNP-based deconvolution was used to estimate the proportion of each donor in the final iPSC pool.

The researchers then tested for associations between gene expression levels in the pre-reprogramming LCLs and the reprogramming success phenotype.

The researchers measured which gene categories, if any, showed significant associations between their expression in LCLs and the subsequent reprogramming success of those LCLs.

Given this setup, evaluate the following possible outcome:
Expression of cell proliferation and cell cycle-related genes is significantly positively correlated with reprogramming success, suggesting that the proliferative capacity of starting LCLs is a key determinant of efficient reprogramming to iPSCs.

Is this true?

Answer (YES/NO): NO